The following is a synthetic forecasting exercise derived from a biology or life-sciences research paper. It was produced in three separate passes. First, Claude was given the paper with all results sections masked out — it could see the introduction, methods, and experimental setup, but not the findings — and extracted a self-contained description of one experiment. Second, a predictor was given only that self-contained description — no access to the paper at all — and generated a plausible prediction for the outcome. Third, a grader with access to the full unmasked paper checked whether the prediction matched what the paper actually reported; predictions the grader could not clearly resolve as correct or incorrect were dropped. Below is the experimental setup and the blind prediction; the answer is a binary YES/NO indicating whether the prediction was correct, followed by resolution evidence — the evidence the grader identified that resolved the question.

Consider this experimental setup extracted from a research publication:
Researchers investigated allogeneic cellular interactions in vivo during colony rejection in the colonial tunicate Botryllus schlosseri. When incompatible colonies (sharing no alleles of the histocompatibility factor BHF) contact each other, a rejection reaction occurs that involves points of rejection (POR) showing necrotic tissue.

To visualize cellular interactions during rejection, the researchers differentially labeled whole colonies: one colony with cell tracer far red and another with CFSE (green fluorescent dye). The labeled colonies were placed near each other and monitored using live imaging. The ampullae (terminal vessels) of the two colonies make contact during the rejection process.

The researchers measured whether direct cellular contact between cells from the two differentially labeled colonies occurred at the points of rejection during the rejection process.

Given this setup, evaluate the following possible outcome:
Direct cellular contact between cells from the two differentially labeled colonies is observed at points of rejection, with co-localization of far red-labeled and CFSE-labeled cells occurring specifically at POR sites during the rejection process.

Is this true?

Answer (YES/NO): YES